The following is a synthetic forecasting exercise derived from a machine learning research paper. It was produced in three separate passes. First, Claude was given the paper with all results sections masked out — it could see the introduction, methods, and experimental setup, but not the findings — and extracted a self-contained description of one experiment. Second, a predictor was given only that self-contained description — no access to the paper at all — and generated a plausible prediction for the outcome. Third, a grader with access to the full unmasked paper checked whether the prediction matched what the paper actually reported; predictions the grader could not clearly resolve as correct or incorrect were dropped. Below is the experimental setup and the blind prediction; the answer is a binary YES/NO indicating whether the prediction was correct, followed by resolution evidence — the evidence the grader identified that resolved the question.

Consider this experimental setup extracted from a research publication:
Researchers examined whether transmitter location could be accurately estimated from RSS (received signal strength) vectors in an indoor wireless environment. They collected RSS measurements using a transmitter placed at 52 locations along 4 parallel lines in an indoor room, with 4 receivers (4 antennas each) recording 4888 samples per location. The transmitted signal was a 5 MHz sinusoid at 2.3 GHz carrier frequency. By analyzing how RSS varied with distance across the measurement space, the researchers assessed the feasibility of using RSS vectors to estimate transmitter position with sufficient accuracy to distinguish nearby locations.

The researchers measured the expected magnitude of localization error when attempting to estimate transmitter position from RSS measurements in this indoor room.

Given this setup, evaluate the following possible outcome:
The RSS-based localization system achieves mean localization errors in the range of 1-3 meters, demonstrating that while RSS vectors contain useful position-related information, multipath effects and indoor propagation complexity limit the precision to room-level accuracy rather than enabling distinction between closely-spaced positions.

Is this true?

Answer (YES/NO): NO